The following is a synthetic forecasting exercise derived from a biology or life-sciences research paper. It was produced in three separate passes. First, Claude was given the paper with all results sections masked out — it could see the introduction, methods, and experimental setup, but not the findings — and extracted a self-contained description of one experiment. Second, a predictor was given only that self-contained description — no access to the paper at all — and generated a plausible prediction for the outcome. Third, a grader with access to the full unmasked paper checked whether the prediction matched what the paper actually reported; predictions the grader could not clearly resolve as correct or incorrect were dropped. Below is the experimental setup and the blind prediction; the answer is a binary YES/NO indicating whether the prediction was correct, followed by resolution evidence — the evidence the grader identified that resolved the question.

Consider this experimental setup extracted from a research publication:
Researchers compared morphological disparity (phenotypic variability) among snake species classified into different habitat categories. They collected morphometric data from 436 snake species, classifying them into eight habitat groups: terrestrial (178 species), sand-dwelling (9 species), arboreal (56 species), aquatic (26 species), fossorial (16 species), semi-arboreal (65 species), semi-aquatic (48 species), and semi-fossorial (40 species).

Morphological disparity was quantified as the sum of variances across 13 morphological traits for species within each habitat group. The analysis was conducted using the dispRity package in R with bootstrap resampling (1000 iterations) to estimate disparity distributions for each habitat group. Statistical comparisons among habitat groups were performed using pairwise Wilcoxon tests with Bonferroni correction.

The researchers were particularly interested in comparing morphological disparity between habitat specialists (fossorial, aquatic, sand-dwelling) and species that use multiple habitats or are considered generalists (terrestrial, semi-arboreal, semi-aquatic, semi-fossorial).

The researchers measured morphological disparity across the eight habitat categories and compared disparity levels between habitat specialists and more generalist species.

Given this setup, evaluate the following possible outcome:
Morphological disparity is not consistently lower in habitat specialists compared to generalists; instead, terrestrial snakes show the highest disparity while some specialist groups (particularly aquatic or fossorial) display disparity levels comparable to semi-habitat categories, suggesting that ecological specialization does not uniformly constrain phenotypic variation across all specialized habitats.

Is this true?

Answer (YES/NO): NO